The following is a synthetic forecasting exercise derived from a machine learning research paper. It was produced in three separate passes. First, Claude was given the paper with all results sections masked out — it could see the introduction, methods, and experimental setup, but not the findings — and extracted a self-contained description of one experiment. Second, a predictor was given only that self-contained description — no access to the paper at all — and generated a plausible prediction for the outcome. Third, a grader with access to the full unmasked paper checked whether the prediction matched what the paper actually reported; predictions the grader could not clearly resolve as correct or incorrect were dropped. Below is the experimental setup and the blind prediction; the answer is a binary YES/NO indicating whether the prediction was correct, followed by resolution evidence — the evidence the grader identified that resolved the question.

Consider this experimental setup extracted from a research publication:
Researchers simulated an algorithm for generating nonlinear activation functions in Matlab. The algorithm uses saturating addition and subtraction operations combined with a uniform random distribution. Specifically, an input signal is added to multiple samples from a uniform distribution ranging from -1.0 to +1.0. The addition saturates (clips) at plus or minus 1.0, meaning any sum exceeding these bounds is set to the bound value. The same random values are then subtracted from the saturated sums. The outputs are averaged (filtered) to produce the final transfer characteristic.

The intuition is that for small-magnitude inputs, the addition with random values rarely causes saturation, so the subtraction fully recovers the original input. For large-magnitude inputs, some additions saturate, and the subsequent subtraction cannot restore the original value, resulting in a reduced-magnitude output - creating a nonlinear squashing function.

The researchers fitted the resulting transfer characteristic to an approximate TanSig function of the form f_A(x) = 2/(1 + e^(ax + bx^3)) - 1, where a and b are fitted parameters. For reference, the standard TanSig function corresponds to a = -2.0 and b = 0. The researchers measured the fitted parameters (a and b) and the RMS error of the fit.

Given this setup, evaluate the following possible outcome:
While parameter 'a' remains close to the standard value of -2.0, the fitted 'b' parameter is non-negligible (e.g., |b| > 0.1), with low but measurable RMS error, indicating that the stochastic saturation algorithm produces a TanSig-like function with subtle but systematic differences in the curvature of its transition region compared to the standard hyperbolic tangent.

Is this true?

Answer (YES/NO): YES